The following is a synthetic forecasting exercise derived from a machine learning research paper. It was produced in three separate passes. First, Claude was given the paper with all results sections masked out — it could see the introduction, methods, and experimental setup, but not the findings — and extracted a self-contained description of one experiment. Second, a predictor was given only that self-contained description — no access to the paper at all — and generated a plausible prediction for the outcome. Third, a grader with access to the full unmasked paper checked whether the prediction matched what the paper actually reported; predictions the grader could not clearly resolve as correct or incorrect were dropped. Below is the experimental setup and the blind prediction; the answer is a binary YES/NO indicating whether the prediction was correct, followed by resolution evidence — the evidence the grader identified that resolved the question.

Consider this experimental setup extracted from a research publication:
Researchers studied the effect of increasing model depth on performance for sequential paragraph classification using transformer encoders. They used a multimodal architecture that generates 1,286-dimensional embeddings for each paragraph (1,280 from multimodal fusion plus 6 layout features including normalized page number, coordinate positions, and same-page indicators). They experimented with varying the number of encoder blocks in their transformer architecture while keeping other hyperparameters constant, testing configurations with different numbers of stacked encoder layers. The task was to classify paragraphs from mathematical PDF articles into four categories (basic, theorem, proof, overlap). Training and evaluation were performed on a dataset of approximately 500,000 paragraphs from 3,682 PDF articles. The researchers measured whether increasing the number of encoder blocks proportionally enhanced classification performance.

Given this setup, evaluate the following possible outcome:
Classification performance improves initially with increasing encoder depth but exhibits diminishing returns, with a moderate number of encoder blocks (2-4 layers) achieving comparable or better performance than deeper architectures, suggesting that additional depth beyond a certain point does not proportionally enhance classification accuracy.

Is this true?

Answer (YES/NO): NO